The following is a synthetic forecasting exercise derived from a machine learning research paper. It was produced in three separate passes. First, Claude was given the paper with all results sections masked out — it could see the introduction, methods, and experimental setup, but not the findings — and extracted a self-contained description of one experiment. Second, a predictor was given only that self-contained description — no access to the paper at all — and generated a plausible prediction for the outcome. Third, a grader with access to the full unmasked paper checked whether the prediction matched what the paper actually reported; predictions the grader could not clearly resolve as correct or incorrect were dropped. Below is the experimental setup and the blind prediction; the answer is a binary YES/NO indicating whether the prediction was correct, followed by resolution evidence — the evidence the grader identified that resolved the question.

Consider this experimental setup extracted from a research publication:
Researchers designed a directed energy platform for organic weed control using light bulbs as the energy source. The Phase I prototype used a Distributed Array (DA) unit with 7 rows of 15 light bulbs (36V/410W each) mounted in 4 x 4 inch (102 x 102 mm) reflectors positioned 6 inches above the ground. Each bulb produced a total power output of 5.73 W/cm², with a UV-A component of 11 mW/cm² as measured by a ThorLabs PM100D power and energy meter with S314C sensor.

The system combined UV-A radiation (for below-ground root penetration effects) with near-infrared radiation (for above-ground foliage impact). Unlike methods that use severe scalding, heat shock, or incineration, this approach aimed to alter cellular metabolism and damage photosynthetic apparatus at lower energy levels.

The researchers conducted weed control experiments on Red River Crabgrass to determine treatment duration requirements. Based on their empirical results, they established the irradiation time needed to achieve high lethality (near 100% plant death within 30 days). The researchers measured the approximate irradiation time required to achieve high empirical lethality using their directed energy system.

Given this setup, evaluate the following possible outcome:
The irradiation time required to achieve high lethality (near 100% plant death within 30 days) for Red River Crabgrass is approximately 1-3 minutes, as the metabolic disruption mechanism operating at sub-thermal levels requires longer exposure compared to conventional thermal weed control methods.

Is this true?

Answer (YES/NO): NO